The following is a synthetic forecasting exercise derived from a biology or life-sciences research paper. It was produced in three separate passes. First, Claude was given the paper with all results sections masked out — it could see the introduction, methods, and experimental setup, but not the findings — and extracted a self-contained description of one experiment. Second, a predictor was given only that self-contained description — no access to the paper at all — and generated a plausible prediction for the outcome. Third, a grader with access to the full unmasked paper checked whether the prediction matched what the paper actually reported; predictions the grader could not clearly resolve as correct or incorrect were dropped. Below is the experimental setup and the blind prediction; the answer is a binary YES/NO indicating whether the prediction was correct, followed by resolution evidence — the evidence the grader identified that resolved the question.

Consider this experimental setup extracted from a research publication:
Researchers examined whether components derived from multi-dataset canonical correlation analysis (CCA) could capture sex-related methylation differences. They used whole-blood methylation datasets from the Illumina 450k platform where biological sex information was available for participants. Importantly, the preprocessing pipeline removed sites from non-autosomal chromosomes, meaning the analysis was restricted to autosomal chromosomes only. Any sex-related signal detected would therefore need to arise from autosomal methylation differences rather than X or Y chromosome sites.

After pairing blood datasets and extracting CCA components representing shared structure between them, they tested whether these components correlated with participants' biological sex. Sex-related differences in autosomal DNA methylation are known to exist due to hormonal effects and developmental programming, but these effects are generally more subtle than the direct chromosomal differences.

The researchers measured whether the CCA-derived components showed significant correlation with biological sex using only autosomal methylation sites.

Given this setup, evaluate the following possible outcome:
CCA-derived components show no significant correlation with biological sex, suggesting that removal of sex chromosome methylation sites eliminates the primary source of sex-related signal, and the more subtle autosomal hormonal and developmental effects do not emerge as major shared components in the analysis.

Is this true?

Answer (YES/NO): NO